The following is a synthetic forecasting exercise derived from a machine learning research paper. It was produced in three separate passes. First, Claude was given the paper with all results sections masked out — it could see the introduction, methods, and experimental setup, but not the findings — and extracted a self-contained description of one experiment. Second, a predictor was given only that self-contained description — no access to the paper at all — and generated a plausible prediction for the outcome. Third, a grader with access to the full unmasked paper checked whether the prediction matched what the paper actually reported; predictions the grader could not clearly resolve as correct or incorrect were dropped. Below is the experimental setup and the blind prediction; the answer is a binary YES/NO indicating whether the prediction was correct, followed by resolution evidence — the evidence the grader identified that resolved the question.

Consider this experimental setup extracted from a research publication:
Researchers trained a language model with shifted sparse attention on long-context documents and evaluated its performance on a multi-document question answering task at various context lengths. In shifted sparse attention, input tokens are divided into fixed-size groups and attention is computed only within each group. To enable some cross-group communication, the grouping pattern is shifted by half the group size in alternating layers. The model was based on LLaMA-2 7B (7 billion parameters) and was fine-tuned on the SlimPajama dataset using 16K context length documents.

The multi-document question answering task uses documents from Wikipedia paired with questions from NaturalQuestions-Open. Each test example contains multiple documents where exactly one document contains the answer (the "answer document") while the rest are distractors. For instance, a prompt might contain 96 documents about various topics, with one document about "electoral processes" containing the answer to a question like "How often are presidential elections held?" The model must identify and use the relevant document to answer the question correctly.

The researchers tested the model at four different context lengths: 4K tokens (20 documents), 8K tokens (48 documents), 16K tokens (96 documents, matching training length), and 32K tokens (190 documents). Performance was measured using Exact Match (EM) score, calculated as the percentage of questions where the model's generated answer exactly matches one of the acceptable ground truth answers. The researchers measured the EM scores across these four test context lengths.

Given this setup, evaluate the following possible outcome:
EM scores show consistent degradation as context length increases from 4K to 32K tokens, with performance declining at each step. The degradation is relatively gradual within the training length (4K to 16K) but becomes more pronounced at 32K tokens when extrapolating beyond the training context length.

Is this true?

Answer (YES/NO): NO